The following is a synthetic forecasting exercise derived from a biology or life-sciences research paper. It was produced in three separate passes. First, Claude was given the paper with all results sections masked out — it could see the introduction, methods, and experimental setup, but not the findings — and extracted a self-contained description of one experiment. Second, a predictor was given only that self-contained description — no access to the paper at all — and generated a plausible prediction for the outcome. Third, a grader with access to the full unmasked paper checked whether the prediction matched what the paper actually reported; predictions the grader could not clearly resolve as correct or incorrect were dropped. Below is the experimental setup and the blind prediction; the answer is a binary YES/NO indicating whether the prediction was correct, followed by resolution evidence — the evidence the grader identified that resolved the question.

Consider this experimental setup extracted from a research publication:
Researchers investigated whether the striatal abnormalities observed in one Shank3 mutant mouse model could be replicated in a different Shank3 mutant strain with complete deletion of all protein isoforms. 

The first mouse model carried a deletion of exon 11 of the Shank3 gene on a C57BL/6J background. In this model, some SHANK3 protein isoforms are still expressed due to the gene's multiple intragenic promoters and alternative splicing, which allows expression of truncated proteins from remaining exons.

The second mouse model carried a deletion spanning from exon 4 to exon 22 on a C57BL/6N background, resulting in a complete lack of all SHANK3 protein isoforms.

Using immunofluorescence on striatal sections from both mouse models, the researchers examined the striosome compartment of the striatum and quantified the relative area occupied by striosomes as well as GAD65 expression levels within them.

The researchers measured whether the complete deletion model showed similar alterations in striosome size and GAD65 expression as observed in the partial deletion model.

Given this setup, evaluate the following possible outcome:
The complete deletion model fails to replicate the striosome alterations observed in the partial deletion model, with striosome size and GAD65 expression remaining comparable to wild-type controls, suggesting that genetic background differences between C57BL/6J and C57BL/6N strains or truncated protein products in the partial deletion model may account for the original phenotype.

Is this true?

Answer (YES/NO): NO